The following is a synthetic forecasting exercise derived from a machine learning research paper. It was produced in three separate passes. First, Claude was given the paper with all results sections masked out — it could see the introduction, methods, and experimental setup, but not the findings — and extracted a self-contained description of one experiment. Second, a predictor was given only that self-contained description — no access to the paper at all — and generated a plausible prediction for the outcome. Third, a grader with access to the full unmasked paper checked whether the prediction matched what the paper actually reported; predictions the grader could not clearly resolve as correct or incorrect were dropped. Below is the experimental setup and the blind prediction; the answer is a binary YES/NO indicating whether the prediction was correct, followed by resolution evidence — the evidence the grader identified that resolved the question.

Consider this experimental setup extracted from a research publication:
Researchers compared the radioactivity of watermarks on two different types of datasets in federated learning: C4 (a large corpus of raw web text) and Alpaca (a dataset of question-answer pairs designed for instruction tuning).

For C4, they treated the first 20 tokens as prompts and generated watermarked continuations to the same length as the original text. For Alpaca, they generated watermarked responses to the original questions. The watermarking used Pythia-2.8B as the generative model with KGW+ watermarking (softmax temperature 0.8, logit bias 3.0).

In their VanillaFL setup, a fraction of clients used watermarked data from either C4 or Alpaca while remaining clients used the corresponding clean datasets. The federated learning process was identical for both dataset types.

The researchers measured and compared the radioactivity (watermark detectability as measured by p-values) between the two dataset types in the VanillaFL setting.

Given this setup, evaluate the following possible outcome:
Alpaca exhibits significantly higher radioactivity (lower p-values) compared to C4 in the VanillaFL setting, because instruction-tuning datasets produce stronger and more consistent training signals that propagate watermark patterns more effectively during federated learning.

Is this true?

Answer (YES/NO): YES